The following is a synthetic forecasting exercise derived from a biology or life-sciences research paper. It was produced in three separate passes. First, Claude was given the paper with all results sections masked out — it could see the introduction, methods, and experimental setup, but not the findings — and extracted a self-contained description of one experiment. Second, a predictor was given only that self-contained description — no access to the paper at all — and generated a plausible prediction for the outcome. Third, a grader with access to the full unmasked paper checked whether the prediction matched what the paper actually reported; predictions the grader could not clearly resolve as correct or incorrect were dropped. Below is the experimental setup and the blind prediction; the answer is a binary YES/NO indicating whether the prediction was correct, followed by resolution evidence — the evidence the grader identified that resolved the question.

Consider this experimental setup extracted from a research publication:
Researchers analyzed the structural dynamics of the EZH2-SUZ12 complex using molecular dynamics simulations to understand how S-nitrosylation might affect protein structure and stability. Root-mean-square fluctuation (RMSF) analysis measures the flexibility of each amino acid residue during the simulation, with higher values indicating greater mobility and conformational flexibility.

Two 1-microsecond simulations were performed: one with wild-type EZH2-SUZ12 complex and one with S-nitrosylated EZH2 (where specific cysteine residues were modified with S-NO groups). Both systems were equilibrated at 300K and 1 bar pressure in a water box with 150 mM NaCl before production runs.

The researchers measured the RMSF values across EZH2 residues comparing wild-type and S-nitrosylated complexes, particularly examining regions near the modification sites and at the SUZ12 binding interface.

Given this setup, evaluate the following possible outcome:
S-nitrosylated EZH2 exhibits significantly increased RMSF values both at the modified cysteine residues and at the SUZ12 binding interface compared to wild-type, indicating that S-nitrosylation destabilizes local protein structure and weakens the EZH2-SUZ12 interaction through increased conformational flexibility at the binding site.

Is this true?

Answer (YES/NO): NO